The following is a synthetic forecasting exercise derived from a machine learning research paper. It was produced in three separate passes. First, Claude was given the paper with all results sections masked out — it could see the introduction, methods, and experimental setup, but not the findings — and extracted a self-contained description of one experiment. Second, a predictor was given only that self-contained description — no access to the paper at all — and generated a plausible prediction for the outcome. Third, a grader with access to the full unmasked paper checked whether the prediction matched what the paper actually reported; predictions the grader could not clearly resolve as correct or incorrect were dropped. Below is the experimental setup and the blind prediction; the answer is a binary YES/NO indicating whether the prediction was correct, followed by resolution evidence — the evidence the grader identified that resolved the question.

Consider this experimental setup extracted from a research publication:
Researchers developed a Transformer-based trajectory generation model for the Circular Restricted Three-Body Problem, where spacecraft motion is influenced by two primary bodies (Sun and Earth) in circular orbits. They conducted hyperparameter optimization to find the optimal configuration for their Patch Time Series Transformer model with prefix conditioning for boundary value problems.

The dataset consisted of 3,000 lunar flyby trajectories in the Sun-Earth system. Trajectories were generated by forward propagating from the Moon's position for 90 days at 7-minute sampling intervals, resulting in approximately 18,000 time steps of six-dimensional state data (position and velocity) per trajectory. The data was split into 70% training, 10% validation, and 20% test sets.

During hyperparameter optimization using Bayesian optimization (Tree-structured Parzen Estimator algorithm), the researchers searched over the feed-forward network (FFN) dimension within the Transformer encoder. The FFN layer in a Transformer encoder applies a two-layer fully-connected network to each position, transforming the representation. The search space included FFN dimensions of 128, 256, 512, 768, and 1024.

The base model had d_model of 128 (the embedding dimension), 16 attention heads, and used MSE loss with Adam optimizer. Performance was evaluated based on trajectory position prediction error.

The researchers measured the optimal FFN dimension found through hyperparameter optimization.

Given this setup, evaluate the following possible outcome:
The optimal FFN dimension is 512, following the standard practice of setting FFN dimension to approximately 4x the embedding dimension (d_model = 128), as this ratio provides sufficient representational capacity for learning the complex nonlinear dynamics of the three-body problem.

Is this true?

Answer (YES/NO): NO